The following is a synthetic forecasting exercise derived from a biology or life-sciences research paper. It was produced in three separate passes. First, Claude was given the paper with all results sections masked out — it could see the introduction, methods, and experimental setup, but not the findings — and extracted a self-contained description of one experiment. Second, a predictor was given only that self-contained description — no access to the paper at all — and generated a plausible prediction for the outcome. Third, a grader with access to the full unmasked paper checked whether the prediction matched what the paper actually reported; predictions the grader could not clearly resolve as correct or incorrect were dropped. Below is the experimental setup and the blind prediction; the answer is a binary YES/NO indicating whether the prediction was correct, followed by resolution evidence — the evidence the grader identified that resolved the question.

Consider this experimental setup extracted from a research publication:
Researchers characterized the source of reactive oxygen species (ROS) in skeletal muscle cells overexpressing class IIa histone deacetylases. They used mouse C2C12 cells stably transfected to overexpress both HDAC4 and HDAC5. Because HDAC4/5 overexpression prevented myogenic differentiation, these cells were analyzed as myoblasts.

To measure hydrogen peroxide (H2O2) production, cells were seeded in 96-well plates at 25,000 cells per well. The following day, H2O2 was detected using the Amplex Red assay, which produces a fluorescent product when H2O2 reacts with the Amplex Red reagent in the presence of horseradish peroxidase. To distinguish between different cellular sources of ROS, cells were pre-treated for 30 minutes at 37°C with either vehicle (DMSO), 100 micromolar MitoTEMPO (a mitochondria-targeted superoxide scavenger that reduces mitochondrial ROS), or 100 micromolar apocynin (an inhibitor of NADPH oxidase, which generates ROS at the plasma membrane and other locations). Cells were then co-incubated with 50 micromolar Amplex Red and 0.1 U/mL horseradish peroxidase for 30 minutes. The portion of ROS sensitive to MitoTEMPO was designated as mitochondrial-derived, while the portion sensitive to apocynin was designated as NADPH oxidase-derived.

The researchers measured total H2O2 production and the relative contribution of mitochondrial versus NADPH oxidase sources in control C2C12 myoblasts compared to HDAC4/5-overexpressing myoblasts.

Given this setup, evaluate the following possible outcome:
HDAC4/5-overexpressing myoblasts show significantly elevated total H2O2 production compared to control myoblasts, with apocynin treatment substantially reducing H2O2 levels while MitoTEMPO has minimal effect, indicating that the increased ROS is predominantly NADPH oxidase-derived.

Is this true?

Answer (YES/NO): NO